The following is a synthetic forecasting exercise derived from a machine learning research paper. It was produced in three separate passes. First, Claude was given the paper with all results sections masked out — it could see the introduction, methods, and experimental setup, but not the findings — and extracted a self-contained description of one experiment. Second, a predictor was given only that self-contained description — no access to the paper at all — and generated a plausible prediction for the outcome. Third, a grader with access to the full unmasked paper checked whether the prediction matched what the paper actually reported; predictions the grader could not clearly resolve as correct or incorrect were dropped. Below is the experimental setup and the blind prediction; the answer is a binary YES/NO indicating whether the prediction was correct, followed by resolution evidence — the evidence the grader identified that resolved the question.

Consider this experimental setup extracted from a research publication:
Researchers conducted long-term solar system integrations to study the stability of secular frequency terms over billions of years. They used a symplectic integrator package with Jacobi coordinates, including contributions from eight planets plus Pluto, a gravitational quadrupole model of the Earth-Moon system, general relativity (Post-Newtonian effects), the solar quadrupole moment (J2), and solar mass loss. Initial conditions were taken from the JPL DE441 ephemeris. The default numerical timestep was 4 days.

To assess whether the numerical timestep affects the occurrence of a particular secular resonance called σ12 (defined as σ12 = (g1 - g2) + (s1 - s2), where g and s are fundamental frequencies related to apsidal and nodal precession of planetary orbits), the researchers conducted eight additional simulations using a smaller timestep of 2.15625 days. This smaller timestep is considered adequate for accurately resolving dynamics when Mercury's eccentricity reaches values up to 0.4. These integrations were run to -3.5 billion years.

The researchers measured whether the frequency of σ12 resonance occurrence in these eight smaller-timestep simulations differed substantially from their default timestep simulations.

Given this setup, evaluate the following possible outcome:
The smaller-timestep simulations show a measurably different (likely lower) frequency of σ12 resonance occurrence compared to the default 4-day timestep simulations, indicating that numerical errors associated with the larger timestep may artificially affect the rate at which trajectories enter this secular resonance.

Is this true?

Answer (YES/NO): NO